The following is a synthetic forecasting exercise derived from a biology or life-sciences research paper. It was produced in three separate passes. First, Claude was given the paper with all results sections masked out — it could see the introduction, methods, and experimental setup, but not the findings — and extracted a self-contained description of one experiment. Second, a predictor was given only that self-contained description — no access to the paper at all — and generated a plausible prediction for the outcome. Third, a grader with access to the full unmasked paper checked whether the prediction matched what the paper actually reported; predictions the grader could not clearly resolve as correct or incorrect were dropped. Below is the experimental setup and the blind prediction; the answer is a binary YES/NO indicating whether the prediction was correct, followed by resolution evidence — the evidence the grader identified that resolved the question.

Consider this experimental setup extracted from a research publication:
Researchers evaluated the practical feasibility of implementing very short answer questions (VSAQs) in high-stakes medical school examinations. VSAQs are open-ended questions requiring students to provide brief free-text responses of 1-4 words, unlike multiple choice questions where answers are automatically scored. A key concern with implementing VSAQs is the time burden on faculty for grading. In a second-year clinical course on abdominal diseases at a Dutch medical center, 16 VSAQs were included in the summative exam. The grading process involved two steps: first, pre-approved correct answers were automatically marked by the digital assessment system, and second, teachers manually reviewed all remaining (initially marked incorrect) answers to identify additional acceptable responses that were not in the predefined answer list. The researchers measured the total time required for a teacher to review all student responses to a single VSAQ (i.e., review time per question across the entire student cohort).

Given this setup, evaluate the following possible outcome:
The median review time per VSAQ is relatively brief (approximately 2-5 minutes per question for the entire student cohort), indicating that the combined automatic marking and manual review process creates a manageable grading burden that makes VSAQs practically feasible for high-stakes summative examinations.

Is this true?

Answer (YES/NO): YES